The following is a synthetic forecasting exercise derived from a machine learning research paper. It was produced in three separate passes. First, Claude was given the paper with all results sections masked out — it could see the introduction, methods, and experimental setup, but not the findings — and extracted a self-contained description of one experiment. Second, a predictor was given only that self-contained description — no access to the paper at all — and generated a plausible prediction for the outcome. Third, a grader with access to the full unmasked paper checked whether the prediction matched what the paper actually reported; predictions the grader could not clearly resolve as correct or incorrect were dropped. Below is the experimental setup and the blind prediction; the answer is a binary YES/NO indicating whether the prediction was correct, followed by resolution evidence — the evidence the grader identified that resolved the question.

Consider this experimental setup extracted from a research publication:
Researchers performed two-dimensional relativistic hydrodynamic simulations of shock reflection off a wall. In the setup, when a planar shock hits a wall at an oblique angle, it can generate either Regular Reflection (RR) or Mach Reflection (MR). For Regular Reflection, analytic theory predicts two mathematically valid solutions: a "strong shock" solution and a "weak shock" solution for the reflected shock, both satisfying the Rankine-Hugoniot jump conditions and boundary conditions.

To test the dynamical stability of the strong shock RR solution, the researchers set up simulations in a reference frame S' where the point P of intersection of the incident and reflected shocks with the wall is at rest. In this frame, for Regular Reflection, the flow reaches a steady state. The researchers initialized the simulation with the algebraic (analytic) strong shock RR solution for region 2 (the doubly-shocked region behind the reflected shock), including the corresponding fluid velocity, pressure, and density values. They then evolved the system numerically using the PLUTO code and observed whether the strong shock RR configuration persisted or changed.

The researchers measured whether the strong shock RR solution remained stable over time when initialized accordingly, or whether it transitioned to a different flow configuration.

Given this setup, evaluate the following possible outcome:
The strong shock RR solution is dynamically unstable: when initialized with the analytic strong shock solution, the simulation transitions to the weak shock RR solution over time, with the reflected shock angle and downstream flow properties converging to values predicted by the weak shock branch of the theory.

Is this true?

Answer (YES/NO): YES